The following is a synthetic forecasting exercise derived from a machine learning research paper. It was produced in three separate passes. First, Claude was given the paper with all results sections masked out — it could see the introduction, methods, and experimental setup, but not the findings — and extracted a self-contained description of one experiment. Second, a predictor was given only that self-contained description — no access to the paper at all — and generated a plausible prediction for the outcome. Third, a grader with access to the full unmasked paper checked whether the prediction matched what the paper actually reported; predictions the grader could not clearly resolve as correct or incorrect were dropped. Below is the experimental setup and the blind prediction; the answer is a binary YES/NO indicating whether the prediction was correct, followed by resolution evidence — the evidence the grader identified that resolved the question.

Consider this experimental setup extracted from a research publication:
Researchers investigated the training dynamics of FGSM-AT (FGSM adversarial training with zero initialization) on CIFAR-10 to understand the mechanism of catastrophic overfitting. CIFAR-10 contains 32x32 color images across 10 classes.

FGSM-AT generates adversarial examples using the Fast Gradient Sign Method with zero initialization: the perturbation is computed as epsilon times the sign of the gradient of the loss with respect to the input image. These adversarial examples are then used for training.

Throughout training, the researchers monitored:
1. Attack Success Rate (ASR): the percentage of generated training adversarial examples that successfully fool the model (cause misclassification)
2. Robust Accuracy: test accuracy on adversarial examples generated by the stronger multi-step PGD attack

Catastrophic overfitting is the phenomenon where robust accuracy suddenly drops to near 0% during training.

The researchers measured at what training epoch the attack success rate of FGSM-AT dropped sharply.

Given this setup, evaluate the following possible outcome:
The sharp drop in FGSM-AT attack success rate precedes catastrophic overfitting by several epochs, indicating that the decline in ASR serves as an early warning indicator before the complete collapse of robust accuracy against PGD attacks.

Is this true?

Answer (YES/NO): NO